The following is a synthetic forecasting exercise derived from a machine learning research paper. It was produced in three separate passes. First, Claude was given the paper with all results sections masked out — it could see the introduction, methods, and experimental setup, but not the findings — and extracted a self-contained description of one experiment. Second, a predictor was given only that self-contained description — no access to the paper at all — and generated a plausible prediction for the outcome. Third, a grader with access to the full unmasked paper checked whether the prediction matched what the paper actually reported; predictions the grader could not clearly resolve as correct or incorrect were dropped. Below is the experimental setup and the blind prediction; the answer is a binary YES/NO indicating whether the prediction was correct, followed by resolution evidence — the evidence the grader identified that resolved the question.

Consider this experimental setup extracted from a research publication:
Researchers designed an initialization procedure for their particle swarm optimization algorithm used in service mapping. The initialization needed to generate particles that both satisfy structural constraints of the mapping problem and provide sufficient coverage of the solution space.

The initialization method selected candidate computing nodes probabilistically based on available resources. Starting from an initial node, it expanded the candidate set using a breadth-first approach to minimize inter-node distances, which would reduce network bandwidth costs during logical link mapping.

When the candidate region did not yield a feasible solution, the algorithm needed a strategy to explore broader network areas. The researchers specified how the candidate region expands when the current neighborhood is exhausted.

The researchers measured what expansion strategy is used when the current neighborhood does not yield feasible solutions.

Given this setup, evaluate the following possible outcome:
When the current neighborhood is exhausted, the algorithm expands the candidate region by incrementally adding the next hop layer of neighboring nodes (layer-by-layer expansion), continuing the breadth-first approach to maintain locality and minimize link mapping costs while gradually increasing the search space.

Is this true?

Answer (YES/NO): NO